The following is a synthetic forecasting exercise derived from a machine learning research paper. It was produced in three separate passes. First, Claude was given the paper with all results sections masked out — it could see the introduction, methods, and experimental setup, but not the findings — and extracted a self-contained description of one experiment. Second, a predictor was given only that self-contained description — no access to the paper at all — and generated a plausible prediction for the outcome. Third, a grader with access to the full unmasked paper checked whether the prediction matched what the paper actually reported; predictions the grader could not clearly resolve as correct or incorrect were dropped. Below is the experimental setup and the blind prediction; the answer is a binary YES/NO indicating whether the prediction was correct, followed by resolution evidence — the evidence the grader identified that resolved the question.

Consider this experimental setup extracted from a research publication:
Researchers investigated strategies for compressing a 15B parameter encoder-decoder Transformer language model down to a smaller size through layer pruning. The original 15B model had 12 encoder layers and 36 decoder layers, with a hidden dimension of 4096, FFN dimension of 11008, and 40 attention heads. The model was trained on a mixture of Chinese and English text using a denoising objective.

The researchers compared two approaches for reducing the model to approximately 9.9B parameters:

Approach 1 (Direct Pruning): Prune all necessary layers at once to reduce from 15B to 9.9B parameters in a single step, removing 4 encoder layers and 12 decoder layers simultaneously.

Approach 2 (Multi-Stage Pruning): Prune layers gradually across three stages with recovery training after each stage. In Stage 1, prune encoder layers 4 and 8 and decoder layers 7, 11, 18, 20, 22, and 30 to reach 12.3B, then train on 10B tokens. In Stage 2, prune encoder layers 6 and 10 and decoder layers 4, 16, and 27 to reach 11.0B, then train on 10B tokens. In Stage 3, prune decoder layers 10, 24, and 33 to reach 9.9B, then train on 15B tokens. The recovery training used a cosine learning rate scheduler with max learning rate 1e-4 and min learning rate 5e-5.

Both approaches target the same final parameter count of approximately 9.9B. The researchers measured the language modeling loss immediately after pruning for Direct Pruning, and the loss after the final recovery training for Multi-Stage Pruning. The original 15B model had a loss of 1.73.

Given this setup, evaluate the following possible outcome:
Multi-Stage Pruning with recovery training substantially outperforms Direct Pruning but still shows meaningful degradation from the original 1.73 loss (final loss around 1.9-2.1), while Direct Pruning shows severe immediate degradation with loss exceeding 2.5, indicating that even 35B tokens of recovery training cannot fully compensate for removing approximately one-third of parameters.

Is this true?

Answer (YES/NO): NO